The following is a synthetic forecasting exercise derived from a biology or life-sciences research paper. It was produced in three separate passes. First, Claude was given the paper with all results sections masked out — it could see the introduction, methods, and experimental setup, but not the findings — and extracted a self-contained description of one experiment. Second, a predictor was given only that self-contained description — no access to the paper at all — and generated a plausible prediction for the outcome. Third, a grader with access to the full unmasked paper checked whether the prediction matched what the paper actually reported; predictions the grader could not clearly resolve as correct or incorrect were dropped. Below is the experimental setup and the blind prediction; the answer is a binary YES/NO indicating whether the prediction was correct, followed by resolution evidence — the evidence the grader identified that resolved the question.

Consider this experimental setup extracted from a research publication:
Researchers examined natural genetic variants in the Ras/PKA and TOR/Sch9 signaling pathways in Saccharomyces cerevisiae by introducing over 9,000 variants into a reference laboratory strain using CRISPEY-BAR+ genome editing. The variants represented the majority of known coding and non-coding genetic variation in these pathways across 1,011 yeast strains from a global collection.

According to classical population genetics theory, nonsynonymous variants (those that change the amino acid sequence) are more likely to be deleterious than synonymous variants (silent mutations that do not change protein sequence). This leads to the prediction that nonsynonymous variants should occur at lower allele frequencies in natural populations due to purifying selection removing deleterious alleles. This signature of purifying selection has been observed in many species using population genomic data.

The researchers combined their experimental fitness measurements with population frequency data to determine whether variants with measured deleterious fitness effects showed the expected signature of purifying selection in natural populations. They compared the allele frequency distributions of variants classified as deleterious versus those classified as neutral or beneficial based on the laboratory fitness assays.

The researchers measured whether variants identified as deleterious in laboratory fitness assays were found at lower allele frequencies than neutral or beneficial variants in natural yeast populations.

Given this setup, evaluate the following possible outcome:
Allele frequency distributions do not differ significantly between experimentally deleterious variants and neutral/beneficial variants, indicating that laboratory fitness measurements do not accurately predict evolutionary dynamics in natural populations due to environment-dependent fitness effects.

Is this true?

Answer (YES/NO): NO